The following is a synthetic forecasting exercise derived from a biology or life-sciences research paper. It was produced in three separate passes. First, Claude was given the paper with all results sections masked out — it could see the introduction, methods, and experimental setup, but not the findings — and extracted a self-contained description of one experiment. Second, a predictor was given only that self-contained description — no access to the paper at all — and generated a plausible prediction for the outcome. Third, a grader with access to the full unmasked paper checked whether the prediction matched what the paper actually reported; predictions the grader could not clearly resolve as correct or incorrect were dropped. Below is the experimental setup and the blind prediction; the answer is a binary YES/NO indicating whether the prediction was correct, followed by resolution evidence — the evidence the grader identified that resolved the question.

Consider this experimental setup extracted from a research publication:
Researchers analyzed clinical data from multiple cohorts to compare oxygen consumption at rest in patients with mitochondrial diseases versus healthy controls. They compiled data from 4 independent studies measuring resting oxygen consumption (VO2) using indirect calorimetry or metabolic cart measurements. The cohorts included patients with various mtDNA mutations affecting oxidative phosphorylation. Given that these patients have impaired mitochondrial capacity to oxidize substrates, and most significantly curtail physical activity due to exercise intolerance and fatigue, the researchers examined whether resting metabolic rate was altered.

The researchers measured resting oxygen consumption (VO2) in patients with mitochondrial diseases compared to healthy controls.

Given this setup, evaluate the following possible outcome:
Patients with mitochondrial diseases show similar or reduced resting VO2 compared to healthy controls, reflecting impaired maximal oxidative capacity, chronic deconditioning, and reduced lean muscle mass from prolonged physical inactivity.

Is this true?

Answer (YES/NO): NO